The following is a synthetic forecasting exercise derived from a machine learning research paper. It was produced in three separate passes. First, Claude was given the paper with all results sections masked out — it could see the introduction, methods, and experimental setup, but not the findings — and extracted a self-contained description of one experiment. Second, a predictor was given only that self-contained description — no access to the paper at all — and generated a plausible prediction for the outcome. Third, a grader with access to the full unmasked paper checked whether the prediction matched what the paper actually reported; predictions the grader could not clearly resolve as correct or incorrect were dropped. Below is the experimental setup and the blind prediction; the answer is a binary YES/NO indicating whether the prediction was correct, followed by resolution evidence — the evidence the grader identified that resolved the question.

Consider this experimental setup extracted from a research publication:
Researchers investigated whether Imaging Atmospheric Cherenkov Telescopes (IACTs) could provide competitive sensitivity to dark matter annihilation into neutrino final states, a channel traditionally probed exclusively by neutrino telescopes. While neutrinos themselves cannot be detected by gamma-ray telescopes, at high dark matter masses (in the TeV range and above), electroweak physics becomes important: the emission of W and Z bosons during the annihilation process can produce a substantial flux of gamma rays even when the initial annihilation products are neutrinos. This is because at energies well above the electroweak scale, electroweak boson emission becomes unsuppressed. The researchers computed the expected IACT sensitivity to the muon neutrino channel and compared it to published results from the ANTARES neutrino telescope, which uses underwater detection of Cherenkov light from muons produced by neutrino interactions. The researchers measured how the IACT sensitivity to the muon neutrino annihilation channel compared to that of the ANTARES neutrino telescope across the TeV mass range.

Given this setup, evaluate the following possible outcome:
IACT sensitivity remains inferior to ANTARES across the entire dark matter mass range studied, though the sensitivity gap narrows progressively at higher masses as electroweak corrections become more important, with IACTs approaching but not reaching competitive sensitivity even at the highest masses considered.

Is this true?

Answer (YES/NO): NO